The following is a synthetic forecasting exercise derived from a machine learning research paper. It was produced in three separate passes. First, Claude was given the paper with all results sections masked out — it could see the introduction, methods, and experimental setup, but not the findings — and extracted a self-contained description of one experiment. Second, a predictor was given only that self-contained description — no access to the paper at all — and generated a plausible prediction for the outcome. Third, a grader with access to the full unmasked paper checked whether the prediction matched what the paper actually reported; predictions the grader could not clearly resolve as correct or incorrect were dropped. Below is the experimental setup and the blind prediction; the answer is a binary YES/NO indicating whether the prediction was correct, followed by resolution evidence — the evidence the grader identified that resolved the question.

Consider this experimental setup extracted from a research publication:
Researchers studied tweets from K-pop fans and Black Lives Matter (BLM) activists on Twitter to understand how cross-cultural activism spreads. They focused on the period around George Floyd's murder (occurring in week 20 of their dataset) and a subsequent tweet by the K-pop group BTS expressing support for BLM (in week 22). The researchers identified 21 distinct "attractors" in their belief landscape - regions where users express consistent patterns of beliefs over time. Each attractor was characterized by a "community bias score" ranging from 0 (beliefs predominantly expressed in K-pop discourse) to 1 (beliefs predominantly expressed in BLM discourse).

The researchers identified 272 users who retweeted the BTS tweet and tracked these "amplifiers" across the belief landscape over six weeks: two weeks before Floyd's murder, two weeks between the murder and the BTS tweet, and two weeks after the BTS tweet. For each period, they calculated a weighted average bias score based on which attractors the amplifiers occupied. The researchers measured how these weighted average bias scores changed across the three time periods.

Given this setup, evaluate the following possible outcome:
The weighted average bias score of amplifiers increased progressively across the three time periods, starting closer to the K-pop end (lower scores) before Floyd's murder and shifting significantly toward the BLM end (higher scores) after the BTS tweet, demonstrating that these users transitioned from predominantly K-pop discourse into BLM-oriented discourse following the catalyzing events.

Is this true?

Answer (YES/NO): NO